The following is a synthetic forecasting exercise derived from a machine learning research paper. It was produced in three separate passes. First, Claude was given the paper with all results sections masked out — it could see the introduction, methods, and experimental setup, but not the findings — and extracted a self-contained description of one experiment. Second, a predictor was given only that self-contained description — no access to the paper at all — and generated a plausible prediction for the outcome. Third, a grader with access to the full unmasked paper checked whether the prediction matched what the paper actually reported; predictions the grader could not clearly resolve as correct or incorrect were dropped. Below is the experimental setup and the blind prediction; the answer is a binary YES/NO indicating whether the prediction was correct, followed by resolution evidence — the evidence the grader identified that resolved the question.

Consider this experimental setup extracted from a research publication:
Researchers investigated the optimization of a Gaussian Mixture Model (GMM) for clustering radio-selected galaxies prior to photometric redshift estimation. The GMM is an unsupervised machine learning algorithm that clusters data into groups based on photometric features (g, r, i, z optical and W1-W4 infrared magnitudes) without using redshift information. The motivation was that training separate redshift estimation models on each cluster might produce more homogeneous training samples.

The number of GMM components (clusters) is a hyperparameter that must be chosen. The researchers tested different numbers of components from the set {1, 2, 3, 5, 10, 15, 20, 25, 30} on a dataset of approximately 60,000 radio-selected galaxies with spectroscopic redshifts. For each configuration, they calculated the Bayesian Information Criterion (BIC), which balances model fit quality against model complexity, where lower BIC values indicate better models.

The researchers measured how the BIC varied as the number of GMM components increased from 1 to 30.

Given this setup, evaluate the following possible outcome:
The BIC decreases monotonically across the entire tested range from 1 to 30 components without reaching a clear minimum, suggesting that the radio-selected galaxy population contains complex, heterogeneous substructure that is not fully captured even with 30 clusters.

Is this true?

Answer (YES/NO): YES